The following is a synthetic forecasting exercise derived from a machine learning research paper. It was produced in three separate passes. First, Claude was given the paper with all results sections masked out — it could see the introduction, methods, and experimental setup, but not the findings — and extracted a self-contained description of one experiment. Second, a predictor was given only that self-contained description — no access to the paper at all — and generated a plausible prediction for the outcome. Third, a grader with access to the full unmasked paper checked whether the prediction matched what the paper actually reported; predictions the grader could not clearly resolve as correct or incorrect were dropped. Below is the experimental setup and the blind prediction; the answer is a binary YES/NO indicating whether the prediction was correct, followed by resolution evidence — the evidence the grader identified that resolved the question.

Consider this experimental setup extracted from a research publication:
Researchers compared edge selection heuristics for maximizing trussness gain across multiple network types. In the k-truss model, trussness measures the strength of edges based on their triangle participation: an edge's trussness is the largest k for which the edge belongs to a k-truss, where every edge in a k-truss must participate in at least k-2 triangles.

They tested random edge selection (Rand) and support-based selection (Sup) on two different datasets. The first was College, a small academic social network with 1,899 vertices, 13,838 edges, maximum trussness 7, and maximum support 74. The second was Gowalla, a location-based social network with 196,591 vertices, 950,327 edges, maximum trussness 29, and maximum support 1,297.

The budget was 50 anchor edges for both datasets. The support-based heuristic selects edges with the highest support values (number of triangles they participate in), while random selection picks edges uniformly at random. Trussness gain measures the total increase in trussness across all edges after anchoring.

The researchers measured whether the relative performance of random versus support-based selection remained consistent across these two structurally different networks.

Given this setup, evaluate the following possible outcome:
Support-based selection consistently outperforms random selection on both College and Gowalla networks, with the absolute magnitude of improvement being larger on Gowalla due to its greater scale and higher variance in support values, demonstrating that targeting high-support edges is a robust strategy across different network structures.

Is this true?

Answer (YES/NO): YES